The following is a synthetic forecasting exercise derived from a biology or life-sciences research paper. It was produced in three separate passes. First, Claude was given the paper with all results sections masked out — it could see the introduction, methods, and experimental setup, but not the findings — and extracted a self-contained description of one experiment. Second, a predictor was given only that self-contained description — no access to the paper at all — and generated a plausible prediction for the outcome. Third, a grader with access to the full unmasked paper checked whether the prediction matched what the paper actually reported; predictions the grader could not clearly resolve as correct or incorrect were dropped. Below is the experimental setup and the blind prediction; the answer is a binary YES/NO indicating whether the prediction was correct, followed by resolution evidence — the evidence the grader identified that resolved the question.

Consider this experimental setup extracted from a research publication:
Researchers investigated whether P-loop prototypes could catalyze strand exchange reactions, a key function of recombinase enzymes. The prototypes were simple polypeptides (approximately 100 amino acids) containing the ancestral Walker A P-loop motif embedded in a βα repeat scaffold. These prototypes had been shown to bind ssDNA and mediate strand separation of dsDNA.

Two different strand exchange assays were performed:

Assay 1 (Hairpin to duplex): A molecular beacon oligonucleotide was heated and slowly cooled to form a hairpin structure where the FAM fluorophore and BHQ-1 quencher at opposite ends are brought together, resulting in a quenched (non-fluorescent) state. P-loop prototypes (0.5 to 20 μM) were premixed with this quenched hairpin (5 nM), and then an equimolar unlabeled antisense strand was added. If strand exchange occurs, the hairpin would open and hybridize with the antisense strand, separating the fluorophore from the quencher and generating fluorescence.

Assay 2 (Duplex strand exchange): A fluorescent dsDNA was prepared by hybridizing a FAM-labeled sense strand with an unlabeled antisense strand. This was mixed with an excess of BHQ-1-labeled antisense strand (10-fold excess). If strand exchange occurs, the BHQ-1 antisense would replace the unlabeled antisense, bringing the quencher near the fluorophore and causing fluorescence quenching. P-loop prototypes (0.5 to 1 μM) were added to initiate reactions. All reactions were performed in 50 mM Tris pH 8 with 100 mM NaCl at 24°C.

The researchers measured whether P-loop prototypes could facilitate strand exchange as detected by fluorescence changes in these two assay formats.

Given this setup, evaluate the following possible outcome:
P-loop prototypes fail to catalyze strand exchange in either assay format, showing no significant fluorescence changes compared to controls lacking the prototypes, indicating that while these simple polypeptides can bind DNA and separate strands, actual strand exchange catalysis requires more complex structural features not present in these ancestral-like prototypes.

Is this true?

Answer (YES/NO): NO